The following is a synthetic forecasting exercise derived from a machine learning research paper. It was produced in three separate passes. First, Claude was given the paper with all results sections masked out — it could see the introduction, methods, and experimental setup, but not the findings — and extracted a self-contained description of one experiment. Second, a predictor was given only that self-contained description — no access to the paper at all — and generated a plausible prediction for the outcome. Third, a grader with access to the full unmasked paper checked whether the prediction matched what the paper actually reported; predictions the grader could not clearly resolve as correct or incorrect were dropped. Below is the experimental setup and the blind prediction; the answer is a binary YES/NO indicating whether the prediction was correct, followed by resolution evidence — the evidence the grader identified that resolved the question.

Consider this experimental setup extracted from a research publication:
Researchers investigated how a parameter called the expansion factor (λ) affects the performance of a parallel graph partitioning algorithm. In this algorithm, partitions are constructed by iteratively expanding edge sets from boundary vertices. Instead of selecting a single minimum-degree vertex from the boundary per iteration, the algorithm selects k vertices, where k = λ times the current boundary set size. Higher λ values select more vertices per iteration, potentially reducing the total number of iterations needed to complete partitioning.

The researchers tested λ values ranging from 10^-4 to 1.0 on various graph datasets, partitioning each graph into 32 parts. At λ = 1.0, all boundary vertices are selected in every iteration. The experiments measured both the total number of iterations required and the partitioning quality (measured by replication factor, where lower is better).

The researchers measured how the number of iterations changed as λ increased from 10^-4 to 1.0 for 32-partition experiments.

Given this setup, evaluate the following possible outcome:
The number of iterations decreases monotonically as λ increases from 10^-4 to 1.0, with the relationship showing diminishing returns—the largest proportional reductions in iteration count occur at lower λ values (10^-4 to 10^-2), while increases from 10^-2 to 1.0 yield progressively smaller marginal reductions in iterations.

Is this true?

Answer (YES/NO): NO